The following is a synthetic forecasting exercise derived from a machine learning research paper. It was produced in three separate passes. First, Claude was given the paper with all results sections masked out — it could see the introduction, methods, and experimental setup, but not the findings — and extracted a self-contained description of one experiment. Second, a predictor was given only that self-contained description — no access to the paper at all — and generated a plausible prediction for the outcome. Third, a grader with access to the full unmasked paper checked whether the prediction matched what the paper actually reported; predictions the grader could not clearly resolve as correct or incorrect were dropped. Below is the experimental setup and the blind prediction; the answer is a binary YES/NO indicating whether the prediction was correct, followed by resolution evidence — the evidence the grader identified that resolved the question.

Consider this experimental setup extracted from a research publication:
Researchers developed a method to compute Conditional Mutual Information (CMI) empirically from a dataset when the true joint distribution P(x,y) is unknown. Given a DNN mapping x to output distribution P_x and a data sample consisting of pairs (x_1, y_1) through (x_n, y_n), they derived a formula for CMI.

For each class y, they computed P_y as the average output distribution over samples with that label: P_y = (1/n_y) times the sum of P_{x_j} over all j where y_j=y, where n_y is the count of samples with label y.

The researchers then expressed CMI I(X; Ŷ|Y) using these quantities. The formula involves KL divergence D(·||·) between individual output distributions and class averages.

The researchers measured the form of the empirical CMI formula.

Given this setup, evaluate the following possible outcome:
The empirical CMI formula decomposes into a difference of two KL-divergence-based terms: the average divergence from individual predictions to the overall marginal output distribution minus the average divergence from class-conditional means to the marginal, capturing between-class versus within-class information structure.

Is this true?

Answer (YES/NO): NO